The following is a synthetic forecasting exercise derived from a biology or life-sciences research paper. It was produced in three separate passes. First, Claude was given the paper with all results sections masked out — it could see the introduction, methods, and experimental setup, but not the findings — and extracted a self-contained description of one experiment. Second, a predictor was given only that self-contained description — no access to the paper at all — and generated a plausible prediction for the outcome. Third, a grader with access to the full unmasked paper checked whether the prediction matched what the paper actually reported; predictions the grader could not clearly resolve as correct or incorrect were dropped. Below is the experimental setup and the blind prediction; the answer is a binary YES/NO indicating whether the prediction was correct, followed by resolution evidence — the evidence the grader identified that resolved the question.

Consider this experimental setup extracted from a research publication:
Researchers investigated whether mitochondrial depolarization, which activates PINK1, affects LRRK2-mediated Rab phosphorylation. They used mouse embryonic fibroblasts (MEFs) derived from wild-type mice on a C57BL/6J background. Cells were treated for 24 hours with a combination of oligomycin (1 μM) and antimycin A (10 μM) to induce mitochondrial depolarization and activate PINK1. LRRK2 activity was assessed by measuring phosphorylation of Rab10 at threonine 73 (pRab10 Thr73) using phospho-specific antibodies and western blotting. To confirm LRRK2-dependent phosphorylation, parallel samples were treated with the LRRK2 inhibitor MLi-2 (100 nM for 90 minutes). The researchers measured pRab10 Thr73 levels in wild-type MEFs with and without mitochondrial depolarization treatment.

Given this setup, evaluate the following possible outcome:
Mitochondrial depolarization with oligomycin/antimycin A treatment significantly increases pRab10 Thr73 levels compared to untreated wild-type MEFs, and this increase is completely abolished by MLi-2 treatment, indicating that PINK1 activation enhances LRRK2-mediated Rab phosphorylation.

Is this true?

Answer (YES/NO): NO